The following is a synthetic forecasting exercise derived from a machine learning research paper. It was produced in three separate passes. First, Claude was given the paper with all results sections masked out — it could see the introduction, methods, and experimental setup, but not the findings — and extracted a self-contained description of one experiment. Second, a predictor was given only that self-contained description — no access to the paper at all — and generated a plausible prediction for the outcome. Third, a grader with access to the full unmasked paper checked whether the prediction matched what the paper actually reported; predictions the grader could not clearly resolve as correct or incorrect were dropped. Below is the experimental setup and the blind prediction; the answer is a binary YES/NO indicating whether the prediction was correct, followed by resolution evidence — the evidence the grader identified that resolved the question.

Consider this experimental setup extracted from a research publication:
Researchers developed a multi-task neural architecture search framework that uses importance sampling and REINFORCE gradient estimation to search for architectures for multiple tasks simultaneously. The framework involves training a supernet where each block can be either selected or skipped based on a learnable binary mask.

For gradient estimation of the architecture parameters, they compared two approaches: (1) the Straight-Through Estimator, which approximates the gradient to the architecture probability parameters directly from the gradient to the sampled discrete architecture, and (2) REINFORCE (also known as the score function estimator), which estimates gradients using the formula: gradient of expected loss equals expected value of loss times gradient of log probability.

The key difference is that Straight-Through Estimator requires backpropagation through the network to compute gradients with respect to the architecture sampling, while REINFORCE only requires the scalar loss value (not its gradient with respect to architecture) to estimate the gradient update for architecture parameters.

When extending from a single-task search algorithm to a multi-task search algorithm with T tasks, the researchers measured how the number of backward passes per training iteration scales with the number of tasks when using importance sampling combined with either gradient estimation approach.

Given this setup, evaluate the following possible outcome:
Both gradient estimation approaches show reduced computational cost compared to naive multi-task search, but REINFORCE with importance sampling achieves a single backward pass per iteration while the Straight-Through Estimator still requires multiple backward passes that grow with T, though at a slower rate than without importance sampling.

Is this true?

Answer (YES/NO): NO